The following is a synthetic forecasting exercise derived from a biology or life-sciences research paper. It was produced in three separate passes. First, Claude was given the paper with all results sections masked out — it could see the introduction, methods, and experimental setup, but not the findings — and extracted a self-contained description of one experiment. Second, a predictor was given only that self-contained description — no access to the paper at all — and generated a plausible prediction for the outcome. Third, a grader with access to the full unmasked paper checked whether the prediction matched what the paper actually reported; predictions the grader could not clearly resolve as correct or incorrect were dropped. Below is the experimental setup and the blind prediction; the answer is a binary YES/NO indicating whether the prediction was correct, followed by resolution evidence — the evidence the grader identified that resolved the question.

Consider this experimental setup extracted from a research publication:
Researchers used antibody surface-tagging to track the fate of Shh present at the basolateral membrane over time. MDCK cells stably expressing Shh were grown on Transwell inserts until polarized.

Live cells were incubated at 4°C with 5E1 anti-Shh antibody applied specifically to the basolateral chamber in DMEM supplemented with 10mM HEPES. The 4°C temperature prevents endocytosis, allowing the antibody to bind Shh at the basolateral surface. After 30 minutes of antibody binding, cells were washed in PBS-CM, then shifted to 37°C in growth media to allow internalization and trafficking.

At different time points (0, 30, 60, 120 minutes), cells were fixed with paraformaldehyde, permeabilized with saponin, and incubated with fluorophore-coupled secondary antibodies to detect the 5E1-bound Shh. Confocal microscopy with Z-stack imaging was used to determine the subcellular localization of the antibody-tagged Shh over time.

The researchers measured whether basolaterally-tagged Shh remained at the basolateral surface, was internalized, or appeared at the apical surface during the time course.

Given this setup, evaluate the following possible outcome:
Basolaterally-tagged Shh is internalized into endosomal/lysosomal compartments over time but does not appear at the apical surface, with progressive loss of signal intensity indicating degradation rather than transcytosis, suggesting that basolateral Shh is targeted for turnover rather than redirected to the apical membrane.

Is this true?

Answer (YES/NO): NO